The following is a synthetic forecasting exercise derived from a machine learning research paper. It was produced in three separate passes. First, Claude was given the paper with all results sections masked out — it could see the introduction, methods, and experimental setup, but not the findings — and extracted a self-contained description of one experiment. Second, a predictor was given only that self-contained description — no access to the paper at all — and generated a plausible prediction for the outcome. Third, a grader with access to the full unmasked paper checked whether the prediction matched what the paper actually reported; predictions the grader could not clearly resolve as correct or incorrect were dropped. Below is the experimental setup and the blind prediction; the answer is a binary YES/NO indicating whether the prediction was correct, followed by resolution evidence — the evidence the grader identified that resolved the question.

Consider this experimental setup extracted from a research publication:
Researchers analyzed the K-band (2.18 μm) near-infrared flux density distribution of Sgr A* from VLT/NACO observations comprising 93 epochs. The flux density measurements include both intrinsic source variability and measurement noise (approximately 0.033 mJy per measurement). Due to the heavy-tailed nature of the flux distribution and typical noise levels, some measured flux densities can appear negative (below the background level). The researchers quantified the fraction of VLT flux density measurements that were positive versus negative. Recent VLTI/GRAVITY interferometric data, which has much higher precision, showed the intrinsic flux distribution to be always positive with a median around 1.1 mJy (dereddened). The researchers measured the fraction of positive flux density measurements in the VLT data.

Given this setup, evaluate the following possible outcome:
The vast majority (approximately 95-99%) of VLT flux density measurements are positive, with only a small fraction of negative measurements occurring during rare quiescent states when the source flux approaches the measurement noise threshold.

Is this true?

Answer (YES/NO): NO